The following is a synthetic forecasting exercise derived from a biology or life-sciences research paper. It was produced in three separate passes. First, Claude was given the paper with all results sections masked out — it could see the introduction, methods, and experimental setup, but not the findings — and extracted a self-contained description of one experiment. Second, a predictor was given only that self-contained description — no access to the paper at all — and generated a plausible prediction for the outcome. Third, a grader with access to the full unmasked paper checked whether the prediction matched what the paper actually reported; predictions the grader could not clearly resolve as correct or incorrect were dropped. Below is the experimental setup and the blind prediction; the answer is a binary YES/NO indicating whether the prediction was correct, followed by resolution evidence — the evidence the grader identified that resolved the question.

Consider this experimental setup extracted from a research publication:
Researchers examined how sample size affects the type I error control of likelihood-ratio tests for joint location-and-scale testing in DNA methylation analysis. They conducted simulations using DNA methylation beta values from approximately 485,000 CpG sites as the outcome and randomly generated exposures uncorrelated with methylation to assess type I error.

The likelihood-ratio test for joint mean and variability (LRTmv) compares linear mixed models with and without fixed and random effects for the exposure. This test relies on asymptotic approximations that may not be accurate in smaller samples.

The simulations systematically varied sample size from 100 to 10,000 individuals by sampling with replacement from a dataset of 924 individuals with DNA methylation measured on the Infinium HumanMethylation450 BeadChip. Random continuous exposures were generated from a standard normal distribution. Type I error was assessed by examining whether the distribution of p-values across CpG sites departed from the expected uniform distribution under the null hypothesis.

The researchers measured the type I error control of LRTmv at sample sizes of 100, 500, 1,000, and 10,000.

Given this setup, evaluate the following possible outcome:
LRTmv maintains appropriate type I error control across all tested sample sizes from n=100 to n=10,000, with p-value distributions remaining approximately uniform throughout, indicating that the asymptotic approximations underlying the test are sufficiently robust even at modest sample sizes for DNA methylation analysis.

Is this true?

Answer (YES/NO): NO